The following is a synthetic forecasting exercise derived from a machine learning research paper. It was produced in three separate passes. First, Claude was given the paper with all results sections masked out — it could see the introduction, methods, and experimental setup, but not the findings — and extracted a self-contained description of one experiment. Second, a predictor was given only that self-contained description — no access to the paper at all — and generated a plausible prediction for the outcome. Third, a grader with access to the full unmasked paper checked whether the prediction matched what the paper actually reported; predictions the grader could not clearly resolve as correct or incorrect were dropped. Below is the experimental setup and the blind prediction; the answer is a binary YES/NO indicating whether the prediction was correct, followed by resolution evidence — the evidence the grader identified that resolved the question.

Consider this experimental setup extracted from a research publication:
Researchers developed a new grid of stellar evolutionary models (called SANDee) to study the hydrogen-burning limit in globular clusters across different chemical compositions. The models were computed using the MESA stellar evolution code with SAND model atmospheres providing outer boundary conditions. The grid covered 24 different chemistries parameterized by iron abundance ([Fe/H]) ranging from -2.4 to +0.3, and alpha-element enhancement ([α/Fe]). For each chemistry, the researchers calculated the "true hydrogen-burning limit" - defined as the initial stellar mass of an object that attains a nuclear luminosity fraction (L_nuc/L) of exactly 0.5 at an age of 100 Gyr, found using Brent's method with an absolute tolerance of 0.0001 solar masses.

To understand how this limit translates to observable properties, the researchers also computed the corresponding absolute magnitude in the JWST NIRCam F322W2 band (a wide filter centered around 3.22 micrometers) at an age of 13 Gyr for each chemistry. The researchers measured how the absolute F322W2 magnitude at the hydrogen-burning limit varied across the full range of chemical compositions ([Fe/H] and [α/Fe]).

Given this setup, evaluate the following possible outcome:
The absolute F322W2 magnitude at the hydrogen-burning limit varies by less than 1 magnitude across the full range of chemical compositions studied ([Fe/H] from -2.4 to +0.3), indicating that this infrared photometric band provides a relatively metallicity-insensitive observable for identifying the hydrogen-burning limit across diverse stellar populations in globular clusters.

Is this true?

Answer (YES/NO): NO